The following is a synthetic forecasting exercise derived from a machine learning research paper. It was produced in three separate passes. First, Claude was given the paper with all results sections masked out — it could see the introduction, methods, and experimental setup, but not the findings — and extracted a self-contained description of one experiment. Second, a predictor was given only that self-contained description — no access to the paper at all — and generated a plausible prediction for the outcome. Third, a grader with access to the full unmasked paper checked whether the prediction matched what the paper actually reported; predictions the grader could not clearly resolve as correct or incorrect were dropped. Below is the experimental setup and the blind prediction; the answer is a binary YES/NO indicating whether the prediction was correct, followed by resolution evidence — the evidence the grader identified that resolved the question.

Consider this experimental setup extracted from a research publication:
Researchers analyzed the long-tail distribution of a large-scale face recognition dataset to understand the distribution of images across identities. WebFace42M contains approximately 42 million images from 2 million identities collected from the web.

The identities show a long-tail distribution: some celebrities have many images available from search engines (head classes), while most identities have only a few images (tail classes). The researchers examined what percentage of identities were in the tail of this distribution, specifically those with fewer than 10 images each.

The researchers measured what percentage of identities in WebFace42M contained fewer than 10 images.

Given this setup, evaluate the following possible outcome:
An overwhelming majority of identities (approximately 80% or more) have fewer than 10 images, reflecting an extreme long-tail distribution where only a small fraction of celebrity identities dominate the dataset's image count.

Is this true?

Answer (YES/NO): NO